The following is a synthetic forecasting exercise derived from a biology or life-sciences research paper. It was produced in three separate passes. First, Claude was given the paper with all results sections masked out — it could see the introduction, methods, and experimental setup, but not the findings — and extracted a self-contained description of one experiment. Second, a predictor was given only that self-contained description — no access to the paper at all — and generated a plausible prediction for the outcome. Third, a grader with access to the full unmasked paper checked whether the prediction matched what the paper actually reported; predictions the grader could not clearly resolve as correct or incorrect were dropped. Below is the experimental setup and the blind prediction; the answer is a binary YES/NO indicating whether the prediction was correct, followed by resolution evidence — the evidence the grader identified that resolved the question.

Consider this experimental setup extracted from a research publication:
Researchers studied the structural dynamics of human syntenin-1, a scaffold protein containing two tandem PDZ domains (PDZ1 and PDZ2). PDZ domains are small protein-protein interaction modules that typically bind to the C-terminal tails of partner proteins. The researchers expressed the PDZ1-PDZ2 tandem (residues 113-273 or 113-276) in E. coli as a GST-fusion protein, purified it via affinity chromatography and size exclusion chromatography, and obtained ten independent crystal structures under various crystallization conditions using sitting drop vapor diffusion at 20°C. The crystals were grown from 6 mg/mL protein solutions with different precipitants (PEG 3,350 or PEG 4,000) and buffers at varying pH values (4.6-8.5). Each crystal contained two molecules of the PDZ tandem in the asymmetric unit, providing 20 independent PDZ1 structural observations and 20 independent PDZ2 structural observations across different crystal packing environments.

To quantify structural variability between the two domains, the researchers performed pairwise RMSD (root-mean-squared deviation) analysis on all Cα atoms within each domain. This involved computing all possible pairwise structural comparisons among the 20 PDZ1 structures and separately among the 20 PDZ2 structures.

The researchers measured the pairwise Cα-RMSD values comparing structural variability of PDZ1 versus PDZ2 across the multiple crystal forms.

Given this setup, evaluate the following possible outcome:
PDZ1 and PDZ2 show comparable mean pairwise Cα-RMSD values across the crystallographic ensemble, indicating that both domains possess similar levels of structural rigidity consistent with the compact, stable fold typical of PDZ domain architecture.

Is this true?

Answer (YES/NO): NO